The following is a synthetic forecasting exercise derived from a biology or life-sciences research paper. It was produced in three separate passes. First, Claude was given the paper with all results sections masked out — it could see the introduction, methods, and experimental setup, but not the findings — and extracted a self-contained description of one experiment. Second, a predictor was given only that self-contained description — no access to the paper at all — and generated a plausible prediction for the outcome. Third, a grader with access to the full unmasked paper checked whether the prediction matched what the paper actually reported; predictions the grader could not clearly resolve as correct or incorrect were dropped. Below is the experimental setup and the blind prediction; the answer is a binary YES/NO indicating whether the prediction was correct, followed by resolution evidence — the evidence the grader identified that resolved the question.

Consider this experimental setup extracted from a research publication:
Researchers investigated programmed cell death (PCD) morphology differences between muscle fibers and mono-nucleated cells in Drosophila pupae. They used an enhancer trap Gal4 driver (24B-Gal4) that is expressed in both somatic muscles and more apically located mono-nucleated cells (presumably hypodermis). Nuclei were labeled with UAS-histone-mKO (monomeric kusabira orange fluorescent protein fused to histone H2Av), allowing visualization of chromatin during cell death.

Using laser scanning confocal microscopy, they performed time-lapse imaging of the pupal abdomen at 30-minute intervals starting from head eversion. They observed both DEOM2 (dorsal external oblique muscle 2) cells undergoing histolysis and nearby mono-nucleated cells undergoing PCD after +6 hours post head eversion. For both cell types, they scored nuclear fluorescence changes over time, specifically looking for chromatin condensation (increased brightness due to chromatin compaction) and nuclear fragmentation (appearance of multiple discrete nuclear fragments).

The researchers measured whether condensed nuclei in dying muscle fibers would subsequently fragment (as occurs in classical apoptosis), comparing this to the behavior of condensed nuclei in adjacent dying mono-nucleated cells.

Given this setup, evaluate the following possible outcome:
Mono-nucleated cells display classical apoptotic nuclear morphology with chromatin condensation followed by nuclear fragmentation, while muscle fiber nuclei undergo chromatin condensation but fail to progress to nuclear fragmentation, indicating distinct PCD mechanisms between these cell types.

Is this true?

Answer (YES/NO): YES